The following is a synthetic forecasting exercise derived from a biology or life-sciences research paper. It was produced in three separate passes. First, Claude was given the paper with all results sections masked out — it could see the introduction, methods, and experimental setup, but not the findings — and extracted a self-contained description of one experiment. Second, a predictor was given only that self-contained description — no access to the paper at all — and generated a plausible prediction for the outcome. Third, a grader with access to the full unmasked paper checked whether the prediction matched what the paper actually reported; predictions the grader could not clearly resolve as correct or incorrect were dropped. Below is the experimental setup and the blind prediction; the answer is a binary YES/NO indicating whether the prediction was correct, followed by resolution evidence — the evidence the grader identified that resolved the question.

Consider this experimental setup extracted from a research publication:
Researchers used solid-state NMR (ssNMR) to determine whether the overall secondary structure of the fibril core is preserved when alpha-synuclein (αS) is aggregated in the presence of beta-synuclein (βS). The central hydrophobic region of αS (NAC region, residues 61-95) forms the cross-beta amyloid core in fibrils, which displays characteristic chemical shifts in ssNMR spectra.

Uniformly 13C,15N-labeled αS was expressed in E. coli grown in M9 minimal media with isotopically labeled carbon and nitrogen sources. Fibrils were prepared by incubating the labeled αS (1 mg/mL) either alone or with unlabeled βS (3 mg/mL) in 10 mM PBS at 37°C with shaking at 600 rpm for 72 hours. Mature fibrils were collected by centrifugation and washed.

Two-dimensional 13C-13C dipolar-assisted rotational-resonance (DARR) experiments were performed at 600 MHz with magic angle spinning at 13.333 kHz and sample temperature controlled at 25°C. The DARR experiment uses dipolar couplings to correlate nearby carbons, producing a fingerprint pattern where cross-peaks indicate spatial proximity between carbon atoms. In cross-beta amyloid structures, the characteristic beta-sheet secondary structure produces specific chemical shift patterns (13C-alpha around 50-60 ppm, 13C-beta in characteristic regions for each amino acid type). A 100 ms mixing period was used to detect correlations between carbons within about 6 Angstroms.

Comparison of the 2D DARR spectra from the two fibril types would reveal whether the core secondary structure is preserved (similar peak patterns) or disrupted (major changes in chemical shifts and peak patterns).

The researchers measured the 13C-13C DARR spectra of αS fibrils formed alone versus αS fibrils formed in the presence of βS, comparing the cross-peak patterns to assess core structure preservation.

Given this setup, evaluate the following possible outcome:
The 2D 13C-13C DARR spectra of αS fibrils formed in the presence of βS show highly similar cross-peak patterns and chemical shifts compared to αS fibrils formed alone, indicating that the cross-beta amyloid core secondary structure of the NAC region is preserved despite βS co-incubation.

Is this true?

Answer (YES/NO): YES